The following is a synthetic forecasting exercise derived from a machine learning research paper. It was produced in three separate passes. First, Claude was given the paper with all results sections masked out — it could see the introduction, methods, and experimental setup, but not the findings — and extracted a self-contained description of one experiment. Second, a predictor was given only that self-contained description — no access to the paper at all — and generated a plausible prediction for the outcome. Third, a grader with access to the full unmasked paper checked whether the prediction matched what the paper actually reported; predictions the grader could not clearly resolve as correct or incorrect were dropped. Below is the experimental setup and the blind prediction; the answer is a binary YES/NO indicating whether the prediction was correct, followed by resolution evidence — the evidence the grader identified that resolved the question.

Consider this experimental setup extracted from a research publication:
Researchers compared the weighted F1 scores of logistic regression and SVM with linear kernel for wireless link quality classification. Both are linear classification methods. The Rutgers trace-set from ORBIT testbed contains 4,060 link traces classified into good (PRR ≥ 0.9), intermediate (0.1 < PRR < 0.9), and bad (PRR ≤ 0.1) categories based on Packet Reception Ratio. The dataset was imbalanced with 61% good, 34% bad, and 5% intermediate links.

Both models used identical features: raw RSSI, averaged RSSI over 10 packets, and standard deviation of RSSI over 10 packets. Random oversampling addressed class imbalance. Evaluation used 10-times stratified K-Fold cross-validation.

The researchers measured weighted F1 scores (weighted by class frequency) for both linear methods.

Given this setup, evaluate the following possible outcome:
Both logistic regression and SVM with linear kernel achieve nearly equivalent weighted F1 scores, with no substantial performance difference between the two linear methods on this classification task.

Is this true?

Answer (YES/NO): YES